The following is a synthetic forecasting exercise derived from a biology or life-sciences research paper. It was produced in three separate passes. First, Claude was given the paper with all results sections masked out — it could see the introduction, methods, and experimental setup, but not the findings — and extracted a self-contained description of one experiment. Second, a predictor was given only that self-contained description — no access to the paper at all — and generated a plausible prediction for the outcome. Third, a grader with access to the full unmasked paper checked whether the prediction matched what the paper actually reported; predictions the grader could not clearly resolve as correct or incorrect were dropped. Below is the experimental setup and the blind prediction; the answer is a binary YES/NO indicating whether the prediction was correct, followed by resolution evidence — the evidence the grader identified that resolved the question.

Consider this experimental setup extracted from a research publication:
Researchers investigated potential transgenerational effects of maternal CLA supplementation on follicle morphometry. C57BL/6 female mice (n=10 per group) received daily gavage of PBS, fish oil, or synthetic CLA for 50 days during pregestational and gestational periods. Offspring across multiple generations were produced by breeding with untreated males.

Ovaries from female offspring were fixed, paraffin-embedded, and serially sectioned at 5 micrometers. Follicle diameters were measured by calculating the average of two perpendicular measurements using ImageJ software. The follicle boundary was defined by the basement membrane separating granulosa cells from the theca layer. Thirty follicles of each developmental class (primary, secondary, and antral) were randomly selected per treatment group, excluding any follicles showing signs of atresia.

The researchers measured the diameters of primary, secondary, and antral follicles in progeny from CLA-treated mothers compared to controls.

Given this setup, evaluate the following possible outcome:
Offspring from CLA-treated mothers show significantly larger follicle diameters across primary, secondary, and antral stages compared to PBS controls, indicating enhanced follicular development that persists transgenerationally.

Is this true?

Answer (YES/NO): NO